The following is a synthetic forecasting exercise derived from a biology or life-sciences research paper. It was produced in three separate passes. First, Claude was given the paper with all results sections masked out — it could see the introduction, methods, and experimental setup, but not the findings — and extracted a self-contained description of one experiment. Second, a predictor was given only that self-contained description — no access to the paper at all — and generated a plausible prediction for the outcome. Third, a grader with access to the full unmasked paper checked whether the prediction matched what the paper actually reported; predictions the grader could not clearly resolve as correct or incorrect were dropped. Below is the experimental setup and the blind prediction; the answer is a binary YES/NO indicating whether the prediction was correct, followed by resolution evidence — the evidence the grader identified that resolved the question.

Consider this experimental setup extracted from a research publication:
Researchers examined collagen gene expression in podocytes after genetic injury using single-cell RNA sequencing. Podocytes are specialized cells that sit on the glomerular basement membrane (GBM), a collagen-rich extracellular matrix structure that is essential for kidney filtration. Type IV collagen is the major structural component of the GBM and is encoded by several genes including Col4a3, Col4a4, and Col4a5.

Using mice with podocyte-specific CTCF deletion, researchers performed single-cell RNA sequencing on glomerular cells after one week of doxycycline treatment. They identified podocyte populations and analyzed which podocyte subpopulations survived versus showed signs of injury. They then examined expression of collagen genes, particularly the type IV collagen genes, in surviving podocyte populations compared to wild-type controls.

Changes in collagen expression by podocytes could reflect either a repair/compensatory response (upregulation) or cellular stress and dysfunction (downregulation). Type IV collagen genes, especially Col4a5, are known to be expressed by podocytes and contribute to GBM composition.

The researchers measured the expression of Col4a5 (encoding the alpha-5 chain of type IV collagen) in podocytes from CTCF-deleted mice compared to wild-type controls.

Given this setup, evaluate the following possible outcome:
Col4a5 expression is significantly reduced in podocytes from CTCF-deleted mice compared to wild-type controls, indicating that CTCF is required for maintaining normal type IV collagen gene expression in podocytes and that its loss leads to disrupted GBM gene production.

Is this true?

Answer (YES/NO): NO